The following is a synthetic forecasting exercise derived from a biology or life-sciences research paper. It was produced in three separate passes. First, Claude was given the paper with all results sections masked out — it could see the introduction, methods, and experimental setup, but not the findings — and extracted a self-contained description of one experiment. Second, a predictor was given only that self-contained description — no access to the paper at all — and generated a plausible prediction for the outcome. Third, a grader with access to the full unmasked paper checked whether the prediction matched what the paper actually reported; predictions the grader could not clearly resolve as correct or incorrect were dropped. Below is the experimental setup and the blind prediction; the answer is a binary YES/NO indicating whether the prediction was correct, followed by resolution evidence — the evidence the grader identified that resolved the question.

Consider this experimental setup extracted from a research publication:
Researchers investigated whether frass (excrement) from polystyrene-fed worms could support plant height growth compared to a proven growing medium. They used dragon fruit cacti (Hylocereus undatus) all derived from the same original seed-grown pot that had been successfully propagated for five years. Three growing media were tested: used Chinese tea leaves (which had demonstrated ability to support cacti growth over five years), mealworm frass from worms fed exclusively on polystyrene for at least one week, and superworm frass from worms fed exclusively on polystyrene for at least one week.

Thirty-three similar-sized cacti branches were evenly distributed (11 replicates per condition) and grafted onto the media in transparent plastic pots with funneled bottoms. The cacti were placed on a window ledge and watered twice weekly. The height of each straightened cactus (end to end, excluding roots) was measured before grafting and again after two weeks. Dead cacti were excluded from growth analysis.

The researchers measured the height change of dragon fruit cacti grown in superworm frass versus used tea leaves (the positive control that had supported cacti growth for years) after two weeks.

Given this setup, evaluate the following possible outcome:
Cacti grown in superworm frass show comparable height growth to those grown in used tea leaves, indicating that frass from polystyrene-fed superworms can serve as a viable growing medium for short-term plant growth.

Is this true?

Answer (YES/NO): YES